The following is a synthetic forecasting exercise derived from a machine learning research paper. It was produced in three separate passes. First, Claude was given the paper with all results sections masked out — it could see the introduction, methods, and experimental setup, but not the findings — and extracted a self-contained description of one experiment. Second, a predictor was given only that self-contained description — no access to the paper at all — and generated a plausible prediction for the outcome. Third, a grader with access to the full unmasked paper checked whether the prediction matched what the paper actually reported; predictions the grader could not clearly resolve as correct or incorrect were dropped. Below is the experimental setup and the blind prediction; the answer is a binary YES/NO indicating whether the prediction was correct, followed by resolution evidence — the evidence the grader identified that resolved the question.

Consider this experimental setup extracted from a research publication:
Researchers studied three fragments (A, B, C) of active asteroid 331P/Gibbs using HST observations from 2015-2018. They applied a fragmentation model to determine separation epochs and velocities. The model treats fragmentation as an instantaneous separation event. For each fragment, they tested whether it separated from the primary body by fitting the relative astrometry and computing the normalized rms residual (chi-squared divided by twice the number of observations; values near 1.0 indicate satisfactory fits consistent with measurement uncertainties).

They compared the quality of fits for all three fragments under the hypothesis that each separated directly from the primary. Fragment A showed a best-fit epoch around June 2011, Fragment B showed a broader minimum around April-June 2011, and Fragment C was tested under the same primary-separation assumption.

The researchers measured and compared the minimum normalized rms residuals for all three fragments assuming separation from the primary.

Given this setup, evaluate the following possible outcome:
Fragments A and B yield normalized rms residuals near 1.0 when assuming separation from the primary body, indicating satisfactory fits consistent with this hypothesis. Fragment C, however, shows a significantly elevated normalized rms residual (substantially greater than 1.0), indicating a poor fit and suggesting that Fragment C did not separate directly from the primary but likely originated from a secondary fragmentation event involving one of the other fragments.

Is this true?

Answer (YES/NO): YES